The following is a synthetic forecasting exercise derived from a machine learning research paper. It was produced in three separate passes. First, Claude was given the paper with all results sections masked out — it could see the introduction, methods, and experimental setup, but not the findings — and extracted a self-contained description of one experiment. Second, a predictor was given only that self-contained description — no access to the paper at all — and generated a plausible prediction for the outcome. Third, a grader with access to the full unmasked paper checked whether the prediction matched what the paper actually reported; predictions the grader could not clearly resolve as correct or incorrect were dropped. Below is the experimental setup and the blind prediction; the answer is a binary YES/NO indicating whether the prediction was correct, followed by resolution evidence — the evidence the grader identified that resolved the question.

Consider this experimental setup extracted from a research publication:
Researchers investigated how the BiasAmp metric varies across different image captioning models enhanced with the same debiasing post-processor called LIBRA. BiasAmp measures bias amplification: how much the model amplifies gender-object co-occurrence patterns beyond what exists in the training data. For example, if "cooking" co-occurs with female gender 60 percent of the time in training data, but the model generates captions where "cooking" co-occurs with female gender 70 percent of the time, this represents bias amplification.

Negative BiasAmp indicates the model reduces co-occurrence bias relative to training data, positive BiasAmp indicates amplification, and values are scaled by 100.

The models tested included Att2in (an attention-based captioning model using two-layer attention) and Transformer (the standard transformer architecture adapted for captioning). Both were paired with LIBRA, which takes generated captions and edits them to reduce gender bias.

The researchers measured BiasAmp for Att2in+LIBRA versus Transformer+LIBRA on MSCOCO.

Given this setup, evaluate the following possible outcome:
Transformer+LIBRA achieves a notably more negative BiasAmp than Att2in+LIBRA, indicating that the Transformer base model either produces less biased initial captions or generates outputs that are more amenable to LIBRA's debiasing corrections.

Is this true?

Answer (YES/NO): NO